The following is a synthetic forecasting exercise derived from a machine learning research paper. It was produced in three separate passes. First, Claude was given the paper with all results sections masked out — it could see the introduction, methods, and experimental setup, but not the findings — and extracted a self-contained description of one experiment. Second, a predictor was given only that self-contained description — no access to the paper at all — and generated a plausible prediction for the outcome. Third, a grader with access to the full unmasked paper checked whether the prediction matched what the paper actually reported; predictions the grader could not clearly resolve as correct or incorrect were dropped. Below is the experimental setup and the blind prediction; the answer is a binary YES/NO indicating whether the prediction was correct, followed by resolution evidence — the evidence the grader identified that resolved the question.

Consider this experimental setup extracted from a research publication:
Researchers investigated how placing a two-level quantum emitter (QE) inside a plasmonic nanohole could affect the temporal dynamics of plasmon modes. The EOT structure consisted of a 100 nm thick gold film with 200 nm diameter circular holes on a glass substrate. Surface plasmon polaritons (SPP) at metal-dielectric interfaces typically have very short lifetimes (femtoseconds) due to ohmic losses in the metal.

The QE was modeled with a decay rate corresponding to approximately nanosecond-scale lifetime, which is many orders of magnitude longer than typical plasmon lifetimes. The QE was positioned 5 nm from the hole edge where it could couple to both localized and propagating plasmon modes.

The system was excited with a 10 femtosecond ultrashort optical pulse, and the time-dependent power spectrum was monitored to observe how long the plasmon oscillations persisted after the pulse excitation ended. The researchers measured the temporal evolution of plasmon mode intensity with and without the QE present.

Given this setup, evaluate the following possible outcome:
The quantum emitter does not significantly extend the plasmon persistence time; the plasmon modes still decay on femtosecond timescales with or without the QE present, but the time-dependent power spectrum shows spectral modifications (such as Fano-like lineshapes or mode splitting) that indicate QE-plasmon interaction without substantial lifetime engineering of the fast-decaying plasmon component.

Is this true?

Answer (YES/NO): NO